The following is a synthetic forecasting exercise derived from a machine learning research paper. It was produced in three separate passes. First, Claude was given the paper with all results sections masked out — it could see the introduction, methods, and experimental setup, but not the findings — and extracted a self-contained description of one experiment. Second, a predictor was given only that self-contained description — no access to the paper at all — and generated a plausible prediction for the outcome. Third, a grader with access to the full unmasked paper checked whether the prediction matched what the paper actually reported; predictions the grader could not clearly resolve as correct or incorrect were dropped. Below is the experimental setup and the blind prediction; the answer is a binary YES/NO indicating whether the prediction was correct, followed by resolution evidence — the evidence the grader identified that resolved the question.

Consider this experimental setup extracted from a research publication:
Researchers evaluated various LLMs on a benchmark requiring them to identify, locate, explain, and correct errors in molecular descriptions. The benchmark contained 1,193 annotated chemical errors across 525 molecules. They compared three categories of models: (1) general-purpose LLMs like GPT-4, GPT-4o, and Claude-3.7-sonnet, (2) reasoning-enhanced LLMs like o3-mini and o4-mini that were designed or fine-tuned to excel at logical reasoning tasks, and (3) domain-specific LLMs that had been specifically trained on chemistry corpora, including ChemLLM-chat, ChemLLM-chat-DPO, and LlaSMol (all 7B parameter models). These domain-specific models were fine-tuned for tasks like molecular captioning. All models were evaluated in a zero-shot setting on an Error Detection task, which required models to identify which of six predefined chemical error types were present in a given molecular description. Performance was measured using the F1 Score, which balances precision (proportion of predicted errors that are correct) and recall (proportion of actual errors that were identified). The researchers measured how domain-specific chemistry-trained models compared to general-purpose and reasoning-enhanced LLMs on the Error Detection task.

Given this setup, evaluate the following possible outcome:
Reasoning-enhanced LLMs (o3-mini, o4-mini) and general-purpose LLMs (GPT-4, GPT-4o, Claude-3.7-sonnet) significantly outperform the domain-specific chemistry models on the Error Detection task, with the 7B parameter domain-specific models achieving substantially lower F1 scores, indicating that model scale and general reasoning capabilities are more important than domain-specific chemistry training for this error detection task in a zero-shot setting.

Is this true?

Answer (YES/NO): YES